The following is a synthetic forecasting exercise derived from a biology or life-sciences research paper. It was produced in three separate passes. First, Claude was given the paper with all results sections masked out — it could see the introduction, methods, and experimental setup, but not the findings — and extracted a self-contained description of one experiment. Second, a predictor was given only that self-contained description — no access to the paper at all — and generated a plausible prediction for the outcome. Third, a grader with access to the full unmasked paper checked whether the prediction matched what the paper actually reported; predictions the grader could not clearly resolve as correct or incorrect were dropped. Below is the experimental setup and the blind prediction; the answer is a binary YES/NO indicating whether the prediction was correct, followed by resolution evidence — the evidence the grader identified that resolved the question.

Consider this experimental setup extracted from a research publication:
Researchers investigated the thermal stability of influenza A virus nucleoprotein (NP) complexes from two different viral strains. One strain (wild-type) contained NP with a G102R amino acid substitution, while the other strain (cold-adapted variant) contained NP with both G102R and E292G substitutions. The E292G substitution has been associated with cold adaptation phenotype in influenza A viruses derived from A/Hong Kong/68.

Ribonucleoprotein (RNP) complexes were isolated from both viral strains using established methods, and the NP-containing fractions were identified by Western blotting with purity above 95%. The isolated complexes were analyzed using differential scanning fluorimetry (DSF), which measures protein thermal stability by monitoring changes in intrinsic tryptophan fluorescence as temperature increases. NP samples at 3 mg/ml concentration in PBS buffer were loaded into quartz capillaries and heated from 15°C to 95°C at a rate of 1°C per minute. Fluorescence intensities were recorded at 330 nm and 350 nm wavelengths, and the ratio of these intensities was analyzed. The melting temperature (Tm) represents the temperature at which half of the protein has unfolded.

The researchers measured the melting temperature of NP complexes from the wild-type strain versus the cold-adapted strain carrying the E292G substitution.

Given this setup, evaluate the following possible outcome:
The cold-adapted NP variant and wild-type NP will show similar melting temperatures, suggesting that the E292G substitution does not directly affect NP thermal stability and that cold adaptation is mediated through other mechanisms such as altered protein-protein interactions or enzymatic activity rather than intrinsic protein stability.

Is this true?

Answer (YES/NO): NO